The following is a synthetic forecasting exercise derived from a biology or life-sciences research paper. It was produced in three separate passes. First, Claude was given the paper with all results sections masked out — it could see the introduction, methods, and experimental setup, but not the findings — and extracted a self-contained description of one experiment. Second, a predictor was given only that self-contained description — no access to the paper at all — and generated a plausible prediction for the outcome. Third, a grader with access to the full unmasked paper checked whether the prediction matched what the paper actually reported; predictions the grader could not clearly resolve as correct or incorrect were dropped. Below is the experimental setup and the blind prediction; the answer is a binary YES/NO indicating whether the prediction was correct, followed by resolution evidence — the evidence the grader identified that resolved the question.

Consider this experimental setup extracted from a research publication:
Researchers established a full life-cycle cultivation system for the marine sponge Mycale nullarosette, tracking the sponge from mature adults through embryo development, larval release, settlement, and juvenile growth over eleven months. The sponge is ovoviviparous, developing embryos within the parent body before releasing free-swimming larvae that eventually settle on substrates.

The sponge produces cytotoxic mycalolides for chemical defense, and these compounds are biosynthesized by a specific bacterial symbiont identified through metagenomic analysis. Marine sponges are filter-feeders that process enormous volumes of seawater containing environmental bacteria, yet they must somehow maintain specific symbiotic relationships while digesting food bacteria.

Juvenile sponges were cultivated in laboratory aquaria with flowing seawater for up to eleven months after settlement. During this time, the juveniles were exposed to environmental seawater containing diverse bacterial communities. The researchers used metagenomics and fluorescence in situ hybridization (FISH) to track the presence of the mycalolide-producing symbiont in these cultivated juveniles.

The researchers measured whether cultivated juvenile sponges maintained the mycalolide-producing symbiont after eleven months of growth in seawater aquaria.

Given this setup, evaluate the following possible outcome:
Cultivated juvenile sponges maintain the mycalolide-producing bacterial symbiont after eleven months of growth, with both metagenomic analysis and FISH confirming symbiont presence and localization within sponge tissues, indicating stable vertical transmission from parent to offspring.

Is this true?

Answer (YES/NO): NO